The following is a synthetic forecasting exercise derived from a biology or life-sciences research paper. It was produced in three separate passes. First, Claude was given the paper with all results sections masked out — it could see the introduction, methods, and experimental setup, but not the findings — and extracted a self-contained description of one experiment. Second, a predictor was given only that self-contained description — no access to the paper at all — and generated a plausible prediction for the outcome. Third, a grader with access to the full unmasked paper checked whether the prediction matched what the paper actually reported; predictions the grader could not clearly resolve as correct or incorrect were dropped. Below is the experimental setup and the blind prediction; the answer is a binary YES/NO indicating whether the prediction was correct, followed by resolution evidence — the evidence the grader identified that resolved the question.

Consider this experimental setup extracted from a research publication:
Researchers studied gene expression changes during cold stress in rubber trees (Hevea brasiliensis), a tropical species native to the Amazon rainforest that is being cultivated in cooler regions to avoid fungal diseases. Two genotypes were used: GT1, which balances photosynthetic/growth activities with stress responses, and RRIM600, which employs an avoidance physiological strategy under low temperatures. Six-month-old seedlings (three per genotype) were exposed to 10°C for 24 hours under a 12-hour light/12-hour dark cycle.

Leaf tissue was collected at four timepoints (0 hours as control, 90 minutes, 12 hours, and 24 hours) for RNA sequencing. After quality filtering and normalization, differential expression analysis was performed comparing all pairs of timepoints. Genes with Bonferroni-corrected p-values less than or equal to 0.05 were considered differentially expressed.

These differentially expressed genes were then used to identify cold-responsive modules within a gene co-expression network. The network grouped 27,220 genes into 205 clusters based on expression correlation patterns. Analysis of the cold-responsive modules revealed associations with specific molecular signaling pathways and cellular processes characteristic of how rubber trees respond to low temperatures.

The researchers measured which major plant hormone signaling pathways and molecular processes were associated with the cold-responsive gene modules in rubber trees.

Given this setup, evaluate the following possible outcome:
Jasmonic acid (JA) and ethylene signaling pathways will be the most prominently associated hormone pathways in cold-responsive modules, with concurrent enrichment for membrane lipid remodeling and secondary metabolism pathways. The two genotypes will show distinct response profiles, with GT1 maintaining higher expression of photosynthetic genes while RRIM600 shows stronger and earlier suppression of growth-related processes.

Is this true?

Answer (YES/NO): NO